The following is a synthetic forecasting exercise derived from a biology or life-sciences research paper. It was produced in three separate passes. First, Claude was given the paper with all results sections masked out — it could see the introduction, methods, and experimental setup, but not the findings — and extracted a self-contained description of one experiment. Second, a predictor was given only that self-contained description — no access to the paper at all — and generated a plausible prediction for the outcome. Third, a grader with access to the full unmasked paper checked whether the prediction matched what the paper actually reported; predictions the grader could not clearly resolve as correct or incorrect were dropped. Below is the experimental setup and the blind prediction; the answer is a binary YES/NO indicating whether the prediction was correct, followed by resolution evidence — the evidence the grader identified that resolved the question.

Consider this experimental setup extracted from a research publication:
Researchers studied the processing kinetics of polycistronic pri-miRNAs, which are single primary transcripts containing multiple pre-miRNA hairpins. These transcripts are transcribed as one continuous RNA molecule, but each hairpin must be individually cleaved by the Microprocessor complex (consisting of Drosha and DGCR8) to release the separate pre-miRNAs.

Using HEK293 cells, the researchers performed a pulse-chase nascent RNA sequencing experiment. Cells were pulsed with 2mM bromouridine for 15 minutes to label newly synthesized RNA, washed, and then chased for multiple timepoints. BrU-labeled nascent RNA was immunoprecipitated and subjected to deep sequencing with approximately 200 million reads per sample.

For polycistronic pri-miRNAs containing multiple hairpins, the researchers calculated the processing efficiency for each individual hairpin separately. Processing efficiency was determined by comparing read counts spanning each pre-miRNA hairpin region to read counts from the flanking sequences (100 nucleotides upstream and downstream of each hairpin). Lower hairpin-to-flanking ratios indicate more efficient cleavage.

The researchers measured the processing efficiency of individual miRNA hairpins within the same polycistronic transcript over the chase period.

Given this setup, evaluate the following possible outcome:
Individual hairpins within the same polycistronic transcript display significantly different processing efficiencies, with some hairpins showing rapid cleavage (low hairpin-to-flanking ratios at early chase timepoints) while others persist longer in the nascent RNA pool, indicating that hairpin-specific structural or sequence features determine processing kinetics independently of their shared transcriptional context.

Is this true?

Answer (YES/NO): YES